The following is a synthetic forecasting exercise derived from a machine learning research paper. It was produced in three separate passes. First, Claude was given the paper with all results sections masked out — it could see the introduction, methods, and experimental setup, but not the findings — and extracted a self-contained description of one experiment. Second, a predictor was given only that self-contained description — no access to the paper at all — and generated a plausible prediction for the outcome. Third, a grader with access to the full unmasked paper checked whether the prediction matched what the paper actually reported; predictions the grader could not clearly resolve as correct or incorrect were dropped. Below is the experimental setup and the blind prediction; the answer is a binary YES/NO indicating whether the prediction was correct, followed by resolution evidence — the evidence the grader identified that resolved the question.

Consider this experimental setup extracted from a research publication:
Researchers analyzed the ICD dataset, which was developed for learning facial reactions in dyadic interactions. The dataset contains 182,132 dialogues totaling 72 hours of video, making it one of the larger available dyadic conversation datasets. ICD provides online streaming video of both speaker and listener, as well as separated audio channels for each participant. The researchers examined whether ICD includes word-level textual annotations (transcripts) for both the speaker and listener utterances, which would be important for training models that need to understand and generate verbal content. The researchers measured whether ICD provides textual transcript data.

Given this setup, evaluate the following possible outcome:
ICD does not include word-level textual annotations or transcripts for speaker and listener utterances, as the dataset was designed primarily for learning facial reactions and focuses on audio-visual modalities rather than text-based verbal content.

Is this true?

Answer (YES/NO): YES